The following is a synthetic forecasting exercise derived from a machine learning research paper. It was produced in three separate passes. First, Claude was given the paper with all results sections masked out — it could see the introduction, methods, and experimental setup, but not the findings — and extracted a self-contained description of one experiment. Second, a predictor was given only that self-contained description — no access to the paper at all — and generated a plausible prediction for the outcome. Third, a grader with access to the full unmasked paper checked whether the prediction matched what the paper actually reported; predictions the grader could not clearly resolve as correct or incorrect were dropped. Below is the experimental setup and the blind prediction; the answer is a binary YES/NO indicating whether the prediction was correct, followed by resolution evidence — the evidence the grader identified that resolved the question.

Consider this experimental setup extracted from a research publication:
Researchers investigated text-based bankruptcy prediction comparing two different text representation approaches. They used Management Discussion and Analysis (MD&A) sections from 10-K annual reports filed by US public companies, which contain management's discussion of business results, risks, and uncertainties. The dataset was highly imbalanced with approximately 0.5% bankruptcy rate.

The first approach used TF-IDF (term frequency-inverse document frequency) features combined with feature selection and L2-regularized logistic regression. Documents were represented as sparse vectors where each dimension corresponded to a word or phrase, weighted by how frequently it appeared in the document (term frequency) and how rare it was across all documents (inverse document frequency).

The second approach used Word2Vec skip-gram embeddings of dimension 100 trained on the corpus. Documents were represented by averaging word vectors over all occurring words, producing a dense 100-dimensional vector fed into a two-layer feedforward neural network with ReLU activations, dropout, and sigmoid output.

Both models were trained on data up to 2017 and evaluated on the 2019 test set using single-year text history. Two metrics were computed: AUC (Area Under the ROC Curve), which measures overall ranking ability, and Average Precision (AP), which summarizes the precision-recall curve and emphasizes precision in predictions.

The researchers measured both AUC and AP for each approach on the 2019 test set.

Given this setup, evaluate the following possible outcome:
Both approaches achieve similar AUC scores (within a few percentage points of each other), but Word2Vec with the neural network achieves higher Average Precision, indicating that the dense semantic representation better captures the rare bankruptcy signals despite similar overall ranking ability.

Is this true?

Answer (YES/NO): NO